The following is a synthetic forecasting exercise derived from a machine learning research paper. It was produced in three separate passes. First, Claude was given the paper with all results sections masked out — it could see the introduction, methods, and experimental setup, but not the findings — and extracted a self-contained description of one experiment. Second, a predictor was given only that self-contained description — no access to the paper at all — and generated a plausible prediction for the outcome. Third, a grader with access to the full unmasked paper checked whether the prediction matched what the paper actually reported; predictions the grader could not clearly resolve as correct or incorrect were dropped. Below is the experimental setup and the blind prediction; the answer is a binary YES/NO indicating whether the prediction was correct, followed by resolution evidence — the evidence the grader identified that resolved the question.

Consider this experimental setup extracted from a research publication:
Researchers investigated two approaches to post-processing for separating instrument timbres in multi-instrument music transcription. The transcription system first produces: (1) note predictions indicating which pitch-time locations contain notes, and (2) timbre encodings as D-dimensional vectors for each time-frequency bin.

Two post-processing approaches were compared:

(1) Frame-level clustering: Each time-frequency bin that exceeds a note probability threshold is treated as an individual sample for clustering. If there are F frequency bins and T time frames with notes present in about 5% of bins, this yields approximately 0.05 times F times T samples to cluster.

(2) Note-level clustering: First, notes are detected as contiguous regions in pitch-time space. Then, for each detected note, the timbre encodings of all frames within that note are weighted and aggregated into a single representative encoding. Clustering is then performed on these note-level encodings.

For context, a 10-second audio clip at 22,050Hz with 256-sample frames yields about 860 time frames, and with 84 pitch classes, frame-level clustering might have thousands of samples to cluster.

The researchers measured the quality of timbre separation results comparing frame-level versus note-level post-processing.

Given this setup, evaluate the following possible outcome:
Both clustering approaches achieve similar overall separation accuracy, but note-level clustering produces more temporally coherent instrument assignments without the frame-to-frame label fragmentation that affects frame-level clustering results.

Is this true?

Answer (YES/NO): NO